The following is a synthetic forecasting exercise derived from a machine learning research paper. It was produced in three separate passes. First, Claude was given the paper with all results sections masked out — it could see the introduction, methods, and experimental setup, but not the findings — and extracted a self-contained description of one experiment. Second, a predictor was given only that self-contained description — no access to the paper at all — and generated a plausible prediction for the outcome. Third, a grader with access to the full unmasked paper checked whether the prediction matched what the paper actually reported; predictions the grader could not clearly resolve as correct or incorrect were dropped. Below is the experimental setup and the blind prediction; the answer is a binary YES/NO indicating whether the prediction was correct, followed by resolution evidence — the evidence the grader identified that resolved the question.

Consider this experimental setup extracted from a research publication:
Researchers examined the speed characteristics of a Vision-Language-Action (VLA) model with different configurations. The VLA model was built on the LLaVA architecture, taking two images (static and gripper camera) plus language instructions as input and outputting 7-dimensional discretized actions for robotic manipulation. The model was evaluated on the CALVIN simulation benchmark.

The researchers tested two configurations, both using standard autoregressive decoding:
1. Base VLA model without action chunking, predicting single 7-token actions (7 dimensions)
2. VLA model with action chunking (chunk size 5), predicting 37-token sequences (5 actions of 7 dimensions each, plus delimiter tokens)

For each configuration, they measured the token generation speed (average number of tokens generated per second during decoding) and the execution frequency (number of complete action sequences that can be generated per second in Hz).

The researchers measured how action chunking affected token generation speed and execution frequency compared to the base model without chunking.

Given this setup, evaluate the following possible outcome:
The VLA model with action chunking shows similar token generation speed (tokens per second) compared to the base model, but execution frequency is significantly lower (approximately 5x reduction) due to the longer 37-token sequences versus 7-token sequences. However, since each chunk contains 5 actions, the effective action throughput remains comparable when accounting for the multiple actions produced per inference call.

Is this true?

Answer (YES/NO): NO